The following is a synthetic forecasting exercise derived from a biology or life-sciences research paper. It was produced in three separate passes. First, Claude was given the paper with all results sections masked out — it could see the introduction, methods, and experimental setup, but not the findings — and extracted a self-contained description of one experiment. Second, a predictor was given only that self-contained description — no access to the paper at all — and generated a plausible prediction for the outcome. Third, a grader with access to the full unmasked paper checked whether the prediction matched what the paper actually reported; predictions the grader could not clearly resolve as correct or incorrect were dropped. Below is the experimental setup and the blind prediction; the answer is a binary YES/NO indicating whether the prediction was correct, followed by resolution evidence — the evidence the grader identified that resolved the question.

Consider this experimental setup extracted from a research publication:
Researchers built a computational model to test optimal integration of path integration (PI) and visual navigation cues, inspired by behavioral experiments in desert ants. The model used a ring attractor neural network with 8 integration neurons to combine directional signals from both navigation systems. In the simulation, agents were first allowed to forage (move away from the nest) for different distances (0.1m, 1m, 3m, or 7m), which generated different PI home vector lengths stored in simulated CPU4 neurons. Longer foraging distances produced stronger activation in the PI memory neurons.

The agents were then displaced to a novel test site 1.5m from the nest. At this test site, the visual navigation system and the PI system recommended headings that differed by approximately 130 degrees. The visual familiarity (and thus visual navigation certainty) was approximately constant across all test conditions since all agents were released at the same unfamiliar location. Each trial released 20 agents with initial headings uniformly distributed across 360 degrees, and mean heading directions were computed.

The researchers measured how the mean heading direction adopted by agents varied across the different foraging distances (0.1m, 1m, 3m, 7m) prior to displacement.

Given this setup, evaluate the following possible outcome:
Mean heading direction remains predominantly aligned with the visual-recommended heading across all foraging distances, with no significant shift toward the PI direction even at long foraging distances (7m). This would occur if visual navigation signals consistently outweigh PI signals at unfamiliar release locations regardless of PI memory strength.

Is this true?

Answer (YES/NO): NO